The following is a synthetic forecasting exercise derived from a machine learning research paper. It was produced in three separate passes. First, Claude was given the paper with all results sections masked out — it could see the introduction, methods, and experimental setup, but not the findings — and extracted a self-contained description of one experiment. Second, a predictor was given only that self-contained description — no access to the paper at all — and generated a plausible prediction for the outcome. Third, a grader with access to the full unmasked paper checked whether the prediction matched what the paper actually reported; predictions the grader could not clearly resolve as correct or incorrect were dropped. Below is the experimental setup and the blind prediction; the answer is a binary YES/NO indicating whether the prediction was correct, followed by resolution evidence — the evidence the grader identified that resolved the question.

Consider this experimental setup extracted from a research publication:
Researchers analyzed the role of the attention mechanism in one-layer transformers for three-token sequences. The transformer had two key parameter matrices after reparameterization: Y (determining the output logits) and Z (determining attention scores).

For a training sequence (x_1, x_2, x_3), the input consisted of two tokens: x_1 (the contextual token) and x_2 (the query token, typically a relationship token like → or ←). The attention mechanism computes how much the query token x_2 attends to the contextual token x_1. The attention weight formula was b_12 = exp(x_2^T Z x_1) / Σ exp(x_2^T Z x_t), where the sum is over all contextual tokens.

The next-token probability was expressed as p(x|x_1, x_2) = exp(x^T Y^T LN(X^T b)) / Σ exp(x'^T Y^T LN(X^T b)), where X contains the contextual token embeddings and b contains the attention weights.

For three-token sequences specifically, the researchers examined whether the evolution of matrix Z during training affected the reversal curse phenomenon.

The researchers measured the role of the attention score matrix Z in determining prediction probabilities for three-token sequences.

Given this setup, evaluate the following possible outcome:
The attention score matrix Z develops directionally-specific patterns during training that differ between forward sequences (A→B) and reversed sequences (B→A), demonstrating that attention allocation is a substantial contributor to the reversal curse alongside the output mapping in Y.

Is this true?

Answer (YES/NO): NO